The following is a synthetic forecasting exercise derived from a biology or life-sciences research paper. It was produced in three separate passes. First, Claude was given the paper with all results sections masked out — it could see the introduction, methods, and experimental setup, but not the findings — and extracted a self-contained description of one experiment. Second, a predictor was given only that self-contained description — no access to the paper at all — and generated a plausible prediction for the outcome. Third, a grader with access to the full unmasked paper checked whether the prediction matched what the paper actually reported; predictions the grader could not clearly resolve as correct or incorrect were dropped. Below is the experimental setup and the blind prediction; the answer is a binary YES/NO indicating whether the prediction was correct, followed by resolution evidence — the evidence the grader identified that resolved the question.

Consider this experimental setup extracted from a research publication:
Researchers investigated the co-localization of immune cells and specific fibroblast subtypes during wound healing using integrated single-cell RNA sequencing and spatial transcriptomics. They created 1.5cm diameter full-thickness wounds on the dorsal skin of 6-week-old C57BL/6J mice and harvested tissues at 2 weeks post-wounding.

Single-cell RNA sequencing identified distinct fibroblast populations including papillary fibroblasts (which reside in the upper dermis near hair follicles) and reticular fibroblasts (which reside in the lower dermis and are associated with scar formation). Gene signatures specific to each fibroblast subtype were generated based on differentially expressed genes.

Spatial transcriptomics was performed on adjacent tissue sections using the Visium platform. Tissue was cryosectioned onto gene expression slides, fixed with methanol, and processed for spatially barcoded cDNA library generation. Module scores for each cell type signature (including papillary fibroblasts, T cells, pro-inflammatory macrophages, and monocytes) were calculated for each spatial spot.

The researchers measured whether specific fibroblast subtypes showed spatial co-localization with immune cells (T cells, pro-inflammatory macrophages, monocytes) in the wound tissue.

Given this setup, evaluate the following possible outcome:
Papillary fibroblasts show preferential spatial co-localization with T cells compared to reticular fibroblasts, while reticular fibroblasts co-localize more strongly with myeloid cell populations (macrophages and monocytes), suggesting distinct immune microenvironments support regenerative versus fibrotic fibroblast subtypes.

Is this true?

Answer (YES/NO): NO